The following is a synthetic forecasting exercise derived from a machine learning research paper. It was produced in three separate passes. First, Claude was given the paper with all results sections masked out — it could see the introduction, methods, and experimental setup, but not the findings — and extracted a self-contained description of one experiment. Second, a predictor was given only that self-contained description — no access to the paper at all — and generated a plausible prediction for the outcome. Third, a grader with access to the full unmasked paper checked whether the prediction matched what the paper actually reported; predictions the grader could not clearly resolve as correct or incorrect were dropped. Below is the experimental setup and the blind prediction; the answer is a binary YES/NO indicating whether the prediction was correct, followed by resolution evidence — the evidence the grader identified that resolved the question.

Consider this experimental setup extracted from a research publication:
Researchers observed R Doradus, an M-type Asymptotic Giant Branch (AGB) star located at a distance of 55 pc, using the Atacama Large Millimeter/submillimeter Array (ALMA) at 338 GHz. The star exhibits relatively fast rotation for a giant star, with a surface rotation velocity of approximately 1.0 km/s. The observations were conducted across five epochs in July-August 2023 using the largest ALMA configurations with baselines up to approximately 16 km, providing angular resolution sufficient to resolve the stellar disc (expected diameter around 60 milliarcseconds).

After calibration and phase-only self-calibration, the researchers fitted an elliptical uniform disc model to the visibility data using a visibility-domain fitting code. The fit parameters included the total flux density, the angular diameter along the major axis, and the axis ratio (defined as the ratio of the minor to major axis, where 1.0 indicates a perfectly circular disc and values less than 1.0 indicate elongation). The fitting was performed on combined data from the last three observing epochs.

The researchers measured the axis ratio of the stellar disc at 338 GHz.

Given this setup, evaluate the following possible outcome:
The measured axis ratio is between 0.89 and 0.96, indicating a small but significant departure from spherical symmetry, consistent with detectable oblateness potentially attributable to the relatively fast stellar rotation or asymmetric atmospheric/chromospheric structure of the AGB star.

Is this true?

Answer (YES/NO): NO